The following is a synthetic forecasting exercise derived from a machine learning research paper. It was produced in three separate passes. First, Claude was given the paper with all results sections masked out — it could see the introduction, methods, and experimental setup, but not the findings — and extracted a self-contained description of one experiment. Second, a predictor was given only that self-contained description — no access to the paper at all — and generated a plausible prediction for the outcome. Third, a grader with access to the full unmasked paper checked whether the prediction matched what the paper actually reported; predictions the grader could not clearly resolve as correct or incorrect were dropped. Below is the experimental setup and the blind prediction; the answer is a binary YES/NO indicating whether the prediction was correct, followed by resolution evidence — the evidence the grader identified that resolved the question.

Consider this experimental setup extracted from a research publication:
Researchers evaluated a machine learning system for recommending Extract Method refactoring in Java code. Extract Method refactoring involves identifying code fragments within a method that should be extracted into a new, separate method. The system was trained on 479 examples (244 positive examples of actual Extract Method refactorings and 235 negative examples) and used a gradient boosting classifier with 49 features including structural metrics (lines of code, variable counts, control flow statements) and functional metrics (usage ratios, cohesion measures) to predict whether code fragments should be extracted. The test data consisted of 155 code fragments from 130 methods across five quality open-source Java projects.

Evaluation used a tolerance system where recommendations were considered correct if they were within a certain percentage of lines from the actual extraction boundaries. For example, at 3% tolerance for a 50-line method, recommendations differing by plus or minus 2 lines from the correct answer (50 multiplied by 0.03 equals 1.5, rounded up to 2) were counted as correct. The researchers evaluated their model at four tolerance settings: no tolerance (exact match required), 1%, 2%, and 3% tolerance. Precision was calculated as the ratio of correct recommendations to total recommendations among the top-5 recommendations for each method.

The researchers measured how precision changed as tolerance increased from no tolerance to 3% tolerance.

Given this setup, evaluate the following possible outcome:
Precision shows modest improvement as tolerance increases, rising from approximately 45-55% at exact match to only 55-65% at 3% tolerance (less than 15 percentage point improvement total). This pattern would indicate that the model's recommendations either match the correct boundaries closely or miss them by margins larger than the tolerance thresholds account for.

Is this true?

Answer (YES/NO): NO